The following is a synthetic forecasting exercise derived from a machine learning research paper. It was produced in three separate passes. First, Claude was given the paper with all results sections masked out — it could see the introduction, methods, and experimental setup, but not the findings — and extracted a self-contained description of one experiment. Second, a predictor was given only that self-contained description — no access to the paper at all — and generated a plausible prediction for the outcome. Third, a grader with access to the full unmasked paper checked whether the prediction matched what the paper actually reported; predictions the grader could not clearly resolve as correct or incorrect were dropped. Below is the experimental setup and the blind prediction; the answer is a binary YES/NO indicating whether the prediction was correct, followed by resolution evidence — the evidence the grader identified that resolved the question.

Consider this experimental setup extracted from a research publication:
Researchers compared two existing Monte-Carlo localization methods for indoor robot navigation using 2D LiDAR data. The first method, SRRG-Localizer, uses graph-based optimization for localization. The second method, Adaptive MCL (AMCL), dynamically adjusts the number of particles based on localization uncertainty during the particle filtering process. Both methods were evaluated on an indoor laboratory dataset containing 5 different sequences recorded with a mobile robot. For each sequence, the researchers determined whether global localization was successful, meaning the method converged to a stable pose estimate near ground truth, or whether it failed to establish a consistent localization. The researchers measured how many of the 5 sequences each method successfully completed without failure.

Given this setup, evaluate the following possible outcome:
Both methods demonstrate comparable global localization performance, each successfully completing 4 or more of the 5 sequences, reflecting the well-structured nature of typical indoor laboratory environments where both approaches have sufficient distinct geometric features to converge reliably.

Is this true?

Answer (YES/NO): NO